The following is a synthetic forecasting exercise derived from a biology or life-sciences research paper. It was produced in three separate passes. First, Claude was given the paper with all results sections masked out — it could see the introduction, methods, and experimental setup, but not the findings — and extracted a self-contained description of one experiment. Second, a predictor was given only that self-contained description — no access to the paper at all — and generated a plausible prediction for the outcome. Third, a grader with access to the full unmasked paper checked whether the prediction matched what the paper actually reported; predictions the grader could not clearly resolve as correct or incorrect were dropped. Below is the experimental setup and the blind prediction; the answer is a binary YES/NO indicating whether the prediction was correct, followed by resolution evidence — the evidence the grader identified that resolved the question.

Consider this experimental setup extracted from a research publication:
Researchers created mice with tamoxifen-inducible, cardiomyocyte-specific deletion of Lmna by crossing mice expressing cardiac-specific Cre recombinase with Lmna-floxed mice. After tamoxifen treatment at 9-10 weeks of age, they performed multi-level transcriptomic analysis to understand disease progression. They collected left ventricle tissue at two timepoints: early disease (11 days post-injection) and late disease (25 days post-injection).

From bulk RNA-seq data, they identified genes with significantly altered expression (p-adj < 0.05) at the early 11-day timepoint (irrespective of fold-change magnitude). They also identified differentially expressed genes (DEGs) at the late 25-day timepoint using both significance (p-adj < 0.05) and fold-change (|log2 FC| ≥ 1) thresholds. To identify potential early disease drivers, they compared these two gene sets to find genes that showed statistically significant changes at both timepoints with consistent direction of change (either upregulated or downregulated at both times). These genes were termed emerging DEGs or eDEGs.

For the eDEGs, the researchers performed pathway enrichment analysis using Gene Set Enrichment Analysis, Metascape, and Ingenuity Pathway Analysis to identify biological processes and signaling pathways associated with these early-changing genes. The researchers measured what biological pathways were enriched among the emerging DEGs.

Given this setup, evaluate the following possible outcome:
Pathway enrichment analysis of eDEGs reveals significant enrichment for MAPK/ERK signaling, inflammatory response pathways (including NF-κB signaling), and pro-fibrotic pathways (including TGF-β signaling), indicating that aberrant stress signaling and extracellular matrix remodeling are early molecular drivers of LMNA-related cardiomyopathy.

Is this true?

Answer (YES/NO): NO